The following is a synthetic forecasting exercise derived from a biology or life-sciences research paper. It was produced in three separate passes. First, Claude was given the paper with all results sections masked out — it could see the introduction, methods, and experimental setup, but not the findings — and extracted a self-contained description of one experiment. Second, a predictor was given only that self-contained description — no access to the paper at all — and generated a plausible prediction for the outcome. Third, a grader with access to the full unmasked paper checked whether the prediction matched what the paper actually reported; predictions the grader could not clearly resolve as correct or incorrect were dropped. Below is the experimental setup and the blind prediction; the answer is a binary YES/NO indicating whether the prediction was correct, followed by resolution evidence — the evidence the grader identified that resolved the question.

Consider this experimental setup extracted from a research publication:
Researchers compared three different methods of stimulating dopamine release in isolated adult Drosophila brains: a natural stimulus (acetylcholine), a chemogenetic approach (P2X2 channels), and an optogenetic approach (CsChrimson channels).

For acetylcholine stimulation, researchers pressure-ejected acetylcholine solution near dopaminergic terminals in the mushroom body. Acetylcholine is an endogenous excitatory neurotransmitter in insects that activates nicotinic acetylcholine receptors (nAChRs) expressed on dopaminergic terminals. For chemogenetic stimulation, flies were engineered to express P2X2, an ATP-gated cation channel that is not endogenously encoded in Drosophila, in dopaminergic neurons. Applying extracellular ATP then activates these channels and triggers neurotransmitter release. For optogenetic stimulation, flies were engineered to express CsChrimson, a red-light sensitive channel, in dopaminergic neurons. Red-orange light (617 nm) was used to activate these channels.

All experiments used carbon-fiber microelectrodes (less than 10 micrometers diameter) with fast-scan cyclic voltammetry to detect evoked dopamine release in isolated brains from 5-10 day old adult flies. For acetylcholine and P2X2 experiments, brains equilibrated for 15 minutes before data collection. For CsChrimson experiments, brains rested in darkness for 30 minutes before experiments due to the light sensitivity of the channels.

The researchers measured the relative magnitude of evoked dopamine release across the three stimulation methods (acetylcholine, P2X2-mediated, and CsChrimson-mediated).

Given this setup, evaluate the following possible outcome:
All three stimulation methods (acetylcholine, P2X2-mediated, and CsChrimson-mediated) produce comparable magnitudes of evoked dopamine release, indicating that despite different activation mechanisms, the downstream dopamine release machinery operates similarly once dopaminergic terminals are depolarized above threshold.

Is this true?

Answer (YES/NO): NO